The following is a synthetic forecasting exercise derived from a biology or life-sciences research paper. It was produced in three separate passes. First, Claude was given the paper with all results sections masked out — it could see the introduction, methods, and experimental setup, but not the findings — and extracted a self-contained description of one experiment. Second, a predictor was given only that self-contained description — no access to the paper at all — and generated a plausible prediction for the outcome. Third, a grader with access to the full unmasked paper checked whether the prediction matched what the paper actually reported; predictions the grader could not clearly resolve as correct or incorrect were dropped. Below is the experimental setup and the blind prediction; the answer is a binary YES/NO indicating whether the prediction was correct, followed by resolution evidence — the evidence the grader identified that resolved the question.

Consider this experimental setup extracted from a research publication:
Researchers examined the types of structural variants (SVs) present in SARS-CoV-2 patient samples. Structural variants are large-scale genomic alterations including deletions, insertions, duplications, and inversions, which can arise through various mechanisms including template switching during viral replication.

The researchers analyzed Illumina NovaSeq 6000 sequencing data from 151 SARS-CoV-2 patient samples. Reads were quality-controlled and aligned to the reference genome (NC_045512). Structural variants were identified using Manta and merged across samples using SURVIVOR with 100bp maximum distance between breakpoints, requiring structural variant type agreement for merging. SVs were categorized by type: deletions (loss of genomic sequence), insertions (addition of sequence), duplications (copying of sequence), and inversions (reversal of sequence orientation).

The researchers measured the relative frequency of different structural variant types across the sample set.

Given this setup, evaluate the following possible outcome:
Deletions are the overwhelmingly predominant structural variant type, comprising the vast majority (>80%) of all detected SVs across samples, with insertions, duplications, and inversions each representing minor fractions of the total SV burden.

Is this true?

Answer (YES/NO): NO